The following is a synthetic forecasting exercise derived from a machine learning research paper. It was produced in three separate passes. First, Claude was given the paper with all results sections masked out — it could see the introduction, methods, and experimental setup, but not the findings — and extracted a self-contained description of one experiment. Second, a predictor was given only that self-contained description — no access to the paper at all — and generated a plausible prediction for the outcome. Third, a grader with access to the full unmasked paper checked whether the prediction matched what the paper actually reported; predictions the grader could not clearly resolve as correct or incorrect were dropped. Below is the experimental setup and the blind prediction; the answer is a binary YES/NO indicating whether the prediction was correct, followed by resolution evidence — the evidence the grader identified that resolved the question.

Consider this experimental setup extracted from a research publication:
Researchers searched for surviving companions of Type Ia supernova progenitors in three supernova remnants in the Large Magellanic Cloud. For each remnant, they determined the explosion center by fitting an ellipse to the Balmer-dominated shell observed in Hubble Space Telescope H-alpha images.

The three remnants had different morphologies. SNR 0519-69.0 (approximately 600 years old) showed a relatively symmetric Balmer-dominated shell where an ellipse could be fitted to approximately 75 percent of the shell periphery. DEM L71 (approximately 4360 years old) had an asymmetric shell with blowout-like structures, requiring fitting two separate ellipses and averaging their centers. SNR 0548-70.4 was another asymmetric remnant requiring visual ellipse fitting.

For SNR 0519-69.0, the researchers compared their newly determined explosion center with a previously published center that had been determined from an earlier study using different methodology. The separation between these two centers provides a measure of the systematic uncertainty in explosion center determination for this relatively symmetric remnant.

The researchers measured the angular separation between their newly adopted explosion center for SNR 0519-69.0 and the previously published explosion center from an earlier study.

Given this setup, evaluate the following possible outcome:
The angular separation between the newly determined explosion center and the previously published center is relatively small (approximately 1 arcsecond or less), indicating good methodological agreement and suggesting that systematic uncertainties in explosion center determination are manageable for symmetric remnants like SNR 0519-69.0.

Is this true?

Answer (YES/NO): YES